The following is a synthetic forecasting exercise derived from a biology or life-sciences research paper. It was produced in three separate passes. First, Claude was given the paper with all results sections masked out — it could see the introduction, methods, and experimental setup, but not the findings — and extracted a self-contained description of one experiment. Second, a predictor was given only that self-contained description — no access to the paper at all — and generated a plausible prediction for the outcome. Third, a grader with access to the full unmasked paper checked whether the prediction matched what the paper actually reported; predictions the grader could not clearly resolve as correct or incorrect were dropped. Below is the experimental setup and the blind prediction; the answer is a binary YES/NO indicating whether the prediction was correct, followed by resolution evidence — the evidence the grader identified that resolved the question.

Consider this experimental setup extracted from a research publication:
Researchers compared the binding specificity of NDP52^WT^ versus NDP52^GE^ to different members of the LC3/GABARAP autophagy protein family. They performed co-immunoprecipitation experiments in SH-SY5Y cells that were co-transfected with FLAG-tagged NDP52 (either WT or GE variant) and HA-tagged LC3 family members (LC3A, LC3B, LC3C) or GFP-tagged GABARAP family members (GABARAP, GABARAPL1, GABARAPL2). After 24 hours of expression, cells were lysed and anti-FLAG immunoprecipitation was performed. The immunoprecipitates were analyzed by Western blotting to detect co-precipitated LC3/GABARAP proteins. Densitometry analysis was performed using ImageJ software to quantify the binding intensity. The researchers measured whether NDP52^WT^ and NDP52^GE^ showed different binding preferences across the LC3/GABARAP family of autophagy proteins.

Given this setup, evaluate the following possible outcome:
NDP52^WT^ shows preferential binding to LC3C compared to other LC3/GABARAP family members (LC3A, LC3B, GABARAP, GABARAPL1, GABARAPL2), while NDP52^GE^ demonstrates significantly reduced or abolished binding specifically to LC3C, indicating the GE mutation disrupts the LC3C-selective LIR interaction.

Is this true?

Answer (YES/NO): NO